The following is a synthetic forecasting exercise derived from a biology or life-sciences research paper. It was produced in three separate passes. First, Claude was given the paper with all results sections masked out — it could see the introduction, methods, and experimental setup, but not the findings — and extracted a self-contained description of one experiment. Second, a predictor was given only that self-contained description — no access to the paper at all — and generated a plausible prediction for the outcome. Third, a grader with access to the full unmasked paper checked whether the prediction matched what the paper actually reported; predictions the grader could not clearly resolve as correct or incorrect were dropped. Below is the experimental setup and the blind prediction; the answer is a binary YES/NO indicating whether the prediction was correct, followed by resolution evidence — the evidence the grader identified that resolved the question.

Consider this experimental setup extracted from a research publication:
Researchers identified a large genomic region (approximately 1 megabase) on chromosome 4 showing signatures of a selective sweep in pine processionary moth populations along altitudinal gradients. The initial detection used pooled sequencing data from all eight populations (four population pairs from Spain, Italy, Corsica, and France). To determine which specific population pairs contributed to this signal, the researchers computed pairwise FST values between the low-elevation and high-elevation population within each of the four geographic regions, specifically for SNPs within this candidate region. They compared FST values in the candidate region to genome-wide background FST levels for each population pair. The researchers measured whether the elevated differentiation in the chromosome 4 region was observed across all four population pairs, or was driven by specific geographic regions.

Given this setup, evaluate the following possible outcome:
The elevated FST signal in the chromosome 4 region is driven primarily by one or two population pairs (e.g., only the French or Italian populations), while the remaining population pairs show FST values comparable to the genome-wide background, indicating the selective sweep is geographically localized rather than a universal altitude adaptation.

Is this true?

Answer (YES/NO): YES